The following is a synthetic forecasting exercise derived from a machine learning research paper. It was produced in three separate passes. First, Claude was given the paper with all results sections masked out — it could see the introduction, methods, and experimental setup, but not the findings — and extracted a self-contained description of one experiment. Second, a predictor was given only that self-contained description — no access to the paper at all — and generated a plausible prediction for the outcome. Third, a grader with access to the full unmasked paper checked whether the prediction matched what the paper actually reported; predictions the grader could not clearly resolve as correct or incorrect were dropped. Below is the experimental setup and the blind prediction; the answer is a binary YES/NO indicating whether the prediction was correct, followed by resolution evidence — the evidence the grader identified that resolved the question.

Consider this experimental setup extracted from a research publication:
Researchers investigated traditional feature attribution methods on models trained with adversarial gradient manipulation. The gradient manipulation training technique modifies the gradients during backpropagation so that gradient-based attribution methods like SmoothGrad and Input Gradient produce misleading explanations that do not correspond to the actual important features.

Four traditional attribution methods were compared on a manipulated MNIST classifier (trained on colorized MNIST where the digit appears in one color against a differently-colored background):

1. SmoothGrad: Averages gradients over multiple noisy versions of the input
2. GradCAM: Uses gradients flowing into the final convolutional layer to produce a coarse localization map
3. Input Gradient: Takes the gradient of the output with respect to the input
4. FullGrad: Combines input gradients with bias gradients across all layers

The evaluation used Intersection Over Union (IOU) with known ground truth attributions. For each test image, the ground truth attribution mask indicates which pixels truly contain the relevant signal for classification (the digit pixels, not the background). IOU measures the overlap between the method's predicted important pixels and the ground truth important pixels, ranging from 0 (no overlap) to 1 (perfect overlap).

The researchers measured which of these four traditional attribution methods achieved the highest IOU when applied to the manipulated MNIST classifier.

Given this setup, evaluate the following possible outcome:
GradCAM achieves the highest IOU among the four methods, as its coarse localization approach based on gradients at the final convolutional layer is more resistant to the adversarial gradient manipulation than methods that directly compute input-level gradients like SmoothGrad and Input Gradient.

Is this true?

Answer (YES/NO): NO